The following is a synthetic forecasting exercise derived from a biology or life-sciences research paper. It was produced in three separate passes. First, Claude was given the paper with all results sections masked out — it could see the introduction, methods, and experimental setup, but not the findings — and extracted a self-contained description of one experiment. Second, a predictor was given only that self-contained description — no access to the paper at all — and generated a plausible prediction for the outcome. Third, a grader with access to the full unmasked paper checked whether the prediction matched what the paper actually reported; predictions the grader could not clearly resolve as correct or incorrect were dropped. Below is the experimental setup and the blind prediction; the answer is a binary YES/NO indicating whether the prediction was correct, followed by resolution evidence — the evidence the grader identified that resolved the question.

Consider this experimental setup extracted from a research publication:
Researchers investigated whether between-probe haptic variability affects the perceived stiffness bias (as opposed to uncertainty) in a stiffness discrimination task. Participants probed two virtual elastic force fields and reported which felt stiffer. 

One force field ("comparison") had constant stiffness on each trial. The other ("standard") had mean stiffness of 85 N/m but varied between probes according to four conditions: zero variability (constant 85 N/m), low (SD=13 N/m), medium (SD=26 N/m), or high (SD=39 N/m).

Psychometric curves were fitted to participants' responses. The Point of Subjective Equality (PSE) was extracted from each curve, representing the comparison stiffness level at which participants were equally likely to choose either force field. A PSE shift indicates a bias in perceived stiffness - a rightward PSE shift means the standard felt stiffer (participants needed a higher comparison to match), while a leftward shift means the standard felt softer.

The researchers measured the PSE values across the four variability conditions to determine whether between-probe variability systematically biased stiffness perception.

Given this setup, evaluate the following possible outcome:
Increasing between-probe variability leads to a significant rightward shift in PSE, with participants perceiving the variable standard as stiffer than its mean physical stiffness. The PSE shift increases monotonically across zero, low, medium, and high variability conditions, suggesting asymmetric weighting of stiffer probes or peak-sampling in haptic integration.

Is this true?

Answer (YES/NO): NO